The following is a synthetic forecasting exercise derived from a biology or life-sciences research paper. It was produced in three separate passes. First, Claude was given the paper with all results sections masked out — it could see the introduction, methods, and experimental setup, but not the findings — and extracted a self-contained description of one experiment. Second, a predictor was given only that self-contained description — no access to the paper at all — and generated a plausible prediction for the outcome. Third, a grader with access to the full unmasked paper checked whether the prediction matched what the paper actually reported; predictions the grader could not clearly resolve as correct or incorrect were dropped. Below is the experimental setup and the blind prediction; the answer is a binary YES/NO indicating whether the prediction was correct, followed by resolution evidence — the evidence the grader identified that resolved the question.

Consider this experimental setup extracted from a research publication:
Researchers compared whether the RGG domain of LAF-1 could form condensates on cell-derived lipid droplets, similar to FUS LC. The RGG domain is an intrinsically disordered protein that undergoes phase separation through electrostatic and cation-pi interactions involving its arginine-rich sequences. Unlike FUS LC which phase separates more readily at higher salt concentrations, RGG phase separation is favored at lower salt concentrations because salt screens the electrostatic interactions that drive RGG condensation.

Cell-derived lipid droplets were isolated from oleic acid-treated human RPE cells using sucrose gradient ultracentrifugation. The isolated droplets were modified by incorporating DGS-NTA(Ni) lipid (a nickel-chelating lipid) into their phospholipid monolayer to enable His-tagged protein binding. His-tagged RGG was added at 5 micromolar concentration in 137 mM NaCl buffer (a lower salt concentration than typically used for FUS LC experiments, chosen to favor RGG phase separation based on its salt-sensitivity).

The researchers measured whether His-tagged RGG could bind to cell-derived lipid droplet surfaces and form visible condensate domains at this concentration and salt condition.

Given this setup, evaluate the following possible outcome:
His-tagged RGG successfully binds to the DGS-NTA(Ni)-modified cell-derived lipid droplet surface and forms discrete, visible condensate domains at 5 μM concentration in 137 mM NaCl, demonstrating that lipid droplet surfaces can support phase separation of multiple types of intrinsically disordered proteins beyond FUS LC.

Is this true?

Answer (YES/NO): YES